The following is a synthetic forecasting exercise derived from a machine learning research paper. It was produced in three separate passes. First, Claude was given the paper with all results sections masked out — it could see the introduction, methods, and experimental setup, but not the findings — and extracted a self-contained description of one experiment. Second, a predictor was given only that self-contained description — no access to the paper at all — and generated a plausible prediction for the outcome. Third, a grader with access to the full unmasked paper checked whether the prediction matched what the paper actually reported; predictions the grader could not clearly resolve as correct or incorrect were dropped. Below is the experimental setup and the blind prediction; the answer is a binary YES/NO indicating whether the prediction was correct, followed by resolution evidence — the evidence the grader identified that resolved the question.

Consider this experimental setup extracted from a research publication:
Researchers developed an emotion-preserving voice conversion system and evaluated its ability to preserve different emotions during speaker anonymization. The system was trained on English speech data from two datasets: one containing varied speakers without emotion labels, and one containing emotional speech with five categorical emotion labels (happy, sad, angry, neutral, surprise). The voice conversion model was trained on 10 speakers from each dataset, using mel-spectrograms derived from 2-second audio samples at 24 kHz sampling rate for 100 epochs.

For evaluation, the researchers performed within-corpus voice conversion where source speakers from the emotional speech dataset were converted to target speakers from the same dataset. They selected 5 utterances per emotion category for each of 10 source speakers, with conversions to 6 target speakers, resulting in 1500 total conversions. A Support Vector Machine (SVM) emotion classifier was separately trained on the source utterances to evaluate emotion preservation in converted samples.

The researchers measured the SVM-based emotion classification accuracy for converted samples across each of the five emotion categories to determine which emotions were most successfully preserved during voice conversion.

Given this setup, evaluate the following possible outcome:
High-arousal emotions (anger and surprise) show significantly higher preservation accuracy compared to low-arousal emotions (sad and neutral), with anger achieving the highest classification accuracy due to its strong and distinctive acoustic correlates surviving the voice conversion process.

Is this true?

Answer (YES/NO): NO